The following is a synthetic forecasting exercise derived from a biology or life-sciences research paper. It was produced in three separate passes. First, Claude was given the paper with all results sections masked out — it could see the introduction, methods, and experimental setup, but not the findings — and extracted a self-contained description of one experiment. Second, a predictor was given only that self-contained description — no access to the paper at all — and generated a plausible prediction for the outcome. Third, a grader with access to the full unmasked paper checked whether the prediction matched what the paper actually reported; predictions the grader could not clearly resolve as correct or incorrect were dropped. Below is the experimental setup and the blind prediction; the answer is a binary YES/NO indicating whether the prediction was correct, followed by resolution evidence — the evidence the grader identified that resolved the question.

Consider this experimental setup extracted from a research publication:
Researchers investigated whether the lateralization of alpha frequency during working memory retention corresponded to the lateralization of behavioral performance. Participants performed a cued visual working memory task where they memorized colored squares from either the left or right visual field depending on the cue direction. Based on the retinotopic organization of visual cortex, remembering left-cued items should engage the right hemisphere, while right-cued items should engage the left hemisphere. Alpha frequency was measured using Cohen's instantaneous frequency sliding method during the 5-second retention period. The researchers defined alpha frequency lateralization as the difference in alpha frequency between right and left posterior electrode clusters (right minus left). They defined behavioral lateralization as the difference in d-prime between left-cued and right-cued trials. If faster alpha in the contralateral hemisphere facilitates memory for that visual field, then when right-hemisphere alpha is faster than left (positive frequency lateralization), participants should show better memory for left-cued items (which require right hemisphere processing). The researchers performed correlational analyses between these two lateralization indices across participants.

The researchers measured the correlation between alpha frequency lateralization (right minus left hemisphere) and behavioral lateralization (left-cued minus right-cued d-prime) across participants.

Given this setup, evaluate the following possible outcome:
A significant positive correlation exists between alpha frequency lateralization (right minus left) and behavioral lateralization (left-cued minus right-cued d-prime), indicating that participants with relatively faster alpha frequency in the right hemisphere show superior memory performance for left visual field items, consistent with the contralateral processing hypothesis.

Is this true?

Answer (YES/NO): NO